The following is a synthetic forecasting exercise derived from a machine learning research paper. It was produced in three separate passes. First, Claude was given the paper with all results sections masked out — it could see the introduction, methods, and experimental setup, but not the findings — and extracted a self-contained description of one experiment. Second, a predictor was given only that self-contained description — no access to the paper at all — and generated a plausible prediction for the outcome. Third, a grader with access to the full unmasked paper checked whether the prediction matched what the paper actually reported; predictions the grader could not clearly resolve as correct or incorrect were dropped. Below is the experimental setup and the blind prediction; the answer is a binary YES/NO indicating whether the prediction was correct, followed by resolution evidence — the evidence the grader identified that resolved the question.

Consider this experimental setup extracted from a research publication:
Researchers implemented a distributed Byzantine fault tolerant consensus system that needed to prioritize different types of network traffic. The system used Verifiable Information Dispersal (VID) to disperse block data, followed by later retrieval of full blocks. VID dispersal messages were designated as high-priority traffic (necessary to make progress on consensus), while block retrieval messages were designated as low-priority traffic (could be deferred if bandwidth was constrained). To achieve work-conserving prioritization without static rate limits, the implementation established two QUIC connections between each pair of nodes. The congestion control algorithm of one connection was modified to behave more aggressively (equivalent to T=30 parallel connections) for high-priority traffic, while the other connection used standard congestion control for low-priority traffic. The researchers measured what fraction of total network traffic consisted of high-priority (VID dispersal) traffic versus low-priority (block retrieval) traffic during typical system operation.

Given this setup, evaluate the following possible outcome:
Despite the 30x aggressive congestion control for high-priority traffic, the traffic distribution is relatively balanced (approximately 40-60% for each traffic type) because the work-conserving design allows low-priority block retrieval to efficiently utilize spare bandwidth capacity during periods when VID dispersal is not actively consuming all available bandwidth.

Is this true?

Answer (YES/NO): NO